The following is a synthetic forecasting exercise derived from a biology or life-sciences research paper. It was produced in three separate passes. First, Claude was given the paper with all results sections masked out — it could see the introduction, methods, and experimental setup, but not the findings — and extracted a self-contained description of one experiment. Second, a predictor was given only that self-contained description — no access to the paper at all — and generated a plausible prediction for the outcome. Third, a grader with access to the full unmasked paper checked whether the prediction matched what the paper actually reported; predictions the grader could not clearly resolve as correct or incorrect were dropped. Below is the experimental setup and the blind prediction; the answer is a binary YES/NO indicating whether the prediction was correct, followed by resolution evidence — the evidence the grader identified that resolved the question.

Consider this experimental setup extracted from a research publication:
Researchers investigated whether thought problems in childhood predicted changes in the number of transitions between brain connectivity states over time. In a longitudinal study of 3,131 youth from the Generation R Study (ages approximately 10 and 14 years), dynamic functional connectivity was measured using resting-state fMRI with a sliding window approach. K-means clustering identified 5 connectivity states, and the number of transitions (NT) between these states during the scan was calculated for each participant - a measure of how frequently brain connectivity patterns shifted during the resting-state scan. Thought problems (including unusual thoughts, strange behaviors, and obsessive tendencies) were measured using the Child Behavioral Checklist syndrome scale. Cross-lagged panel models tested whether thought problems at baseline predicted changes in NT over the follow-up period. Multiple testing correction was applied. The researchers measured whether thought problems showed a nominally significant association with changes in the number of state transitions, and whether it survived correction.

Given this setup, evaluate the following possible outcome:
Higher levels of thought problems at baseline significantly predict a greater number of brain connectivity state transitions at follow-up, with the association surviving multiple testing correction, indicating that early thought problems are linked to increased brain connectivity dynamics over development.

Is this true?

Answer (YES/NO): NO